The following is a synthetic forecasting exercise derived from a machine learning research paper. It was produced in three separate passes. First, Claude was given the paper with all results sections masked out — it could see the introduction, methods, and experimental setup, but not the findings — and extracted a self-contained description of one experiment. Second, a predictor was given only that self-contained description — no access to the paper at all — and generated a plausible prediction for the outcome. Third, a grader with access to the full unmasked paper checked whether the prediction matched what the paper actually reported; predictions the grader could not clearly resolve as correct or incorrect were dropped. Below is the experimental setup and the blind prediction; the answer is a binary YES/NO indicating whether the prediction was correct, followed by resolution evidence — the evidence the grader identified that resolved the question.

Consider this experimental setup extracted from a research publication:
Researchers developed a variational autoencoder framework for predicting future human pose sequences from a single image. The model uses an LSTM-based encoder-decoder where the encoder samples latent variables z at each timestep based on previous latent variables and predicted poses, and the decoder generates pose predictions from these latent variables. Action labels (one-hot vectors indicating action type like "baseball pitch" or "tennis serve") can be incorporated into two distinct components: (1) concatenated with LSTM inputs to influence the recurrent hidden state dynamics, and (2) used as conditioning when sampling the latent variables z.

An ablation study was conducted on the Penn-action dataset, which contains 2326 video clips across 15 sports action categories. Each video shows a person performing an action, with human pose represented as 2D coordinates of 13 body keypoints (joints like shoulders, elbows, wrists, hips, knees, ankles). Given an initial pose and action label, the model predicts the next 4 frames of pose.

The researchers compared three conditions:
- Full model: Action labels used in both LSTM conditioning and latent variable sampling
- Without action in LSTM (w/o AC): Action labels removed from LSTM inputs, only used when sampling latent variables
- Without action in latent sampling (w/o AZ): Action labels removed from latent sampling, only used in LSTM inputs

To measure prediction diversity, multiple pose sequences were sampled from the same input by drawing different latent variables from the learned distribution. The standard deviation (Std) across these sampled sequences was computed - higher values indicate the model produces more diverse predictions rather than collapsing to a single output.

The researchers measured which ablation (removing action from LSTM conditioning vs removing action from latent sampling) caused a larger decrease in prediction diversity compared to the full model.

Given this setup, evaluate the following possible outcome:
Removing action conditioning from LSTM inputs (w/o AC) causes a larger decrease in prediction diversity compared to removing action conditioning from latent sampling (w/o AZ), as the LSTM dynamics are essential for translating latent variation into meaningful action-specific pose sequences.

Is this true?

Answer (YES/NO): YES